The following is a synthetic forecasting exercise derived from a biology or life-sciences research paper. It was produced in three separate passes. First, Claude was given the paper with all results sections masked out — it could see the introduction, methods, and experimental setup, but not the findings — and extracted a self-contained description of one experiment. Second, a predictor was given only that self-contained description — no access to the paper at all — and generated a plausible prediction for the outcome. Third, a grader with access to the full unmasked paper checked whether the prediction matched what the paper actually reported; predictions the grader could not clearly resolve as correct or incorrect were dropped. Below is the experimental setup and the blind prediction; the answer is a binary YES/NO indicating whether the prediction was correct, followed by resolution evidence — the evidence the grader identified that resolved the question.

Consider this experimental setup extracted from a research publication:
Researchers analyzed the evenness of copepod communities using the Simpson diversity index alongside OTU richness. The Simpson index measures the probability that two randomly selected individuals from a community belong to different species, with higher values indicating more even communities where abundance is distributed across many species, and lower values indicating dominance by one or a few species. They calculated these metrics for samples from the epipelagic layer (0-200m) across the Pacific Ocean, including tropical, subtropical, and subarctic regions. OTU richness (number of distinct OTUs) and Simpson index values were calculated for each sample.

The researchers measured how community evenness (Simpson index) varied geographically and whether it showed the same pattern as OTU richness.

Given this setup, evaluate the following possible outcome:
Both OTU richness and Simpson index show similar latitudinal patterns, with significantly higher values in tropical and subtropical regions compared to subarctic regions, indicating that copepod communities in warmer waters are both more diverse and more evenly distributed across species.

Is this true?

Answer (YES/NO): NO